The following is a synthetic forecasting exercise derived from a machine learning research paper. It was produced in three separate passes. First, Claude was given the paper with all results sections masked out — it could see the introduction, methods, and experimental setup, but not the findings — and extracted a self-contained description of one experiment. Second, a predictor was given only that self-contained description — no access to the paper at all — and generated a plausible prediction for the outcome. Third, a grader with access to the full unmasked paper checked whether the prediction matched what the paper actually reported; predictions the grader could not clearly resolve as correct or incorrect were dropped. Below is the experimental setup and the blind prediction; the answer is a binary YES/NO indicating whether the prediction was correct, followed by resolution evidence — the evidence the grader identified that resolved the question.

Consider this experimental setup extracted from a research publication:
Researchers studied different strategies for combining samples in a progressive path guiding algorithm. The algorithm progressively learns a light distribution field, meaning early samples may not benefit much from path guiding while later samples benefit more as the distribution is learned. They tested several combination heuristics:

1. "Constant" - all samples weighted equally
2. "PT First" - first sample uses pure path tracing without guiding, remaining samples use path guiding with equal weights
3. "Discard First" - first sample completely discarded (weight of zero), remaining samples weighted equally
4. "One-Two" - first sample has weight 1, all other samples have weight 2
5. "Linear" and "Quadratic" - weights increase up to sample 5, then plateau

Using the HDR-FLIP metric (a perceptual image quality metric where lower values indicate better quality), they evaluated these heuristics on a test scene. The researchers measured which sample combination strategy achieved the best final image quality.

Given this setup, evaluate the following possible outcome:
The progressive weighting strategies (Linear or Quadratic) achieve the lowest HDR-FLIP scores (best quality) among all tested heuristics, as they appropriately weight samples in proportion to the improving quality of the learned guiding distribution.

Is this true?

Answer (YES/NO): NO